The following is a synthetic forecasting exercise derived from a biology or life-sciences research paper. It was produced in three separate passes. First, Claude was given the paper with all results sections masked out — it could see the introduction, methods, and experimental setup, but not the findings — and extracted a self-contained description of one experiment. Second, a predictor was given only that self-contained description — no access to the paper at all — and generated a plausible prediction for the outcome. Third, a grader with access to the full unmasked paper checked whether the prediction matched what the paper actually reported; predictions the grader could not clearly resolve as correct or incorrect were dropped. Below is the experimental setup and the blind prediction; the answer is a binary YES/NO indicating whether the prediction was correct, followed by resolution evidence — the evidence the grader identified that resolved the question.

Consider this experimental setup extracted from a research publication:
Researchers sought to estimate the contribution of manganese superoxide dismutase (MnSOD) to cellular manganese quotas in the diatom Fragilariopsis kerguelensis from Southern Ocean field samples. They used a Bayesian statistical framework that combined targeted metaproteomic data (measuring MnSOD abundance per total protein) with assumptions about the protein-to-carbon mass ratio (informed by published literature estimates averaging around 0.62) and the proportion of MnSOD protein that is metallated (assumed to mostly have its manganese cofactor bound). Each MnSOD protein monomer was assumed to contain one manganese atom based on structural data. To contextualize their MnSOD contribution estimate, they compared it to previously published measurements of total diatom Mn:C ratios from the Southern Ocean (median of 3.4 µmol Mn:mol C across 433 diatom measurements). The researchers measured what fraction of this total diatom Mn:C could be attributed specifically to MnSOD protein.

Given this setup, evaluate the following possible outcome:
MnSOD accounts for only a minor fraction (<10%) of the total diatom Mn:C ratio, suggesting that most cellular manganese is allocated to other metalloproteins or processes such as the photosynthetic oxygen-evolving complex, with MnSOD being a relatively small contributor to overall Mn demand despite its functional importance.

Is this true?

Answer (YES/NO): NO